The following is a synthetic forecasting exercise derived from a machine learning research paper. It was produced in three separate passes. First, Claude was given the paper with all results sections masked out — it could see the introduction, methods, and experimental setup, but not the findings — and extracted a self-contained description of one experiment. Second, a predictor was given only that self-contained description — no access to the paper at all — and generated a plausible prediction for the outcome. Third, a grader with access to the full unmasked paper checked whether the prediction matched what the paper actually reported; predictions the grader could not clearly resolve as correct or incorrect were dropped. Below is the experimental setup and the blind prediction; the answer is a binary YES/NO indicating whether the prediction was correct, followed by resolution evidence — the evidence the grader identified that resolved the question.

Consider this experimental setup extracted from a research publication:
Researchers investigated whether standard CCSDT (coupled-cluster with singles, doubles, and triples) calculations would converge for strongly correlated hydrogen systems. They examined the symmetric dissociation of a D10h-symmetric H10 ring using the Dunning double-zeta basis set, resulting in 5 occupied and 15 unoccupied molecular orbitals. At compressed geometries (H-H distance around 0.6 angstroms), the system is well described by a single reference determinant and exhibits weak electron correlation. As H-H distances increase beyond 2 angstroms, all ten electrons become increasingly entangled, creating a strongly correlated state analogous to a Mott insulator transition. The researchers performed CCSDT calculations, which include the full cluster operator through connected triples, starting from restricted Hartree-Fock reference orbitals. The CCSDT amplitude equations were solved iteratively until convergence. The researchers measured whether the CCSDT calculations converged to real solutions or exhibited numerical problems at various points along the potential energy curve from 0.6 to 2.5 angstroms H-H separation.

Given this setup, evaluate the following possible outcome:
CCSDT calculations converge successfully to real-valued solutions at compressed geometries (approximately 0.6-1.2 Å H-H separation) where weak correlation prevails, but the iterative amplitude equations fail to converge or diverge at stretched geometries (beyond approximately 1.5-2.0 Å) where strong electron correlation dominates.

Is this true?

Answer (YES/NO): YES